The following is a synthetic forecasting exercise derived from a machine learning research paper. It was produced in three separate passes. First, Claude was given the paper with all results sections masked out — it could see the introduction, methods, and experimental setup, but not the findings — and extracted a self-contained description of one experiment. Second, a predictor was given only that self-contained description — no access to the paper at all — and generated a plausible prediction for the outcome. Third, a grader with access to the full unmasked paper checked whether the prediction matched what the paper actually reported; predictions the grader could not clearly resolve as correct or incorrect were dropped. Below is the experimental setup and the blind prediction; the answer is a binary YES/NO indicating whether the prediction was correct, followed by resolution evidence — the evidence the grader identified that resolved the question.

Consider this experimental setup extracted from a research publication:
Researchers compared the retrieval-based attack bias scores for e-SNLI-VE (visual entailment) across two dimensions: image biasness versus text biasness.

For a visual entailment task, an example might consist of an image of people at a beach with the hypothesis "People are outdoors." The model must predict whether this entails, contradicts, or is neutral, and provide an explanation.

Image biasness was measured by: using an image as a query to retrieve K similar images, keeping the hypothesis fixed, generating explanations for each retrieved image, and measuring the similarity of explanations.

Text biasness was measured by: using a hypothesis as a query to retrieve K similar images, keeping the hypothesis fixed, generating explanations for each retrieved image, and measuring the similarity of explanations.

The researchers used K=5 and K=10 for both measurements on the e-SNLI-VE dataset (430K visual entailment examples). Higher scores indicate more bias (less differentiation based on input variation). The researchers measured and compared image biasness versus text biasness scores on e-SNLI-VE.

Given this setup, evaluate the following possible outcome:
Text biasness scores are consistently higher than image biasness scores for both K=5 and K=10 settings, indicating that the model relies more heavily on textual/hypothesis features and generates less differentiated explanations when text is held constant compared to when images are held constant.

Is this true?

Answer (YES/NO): YES